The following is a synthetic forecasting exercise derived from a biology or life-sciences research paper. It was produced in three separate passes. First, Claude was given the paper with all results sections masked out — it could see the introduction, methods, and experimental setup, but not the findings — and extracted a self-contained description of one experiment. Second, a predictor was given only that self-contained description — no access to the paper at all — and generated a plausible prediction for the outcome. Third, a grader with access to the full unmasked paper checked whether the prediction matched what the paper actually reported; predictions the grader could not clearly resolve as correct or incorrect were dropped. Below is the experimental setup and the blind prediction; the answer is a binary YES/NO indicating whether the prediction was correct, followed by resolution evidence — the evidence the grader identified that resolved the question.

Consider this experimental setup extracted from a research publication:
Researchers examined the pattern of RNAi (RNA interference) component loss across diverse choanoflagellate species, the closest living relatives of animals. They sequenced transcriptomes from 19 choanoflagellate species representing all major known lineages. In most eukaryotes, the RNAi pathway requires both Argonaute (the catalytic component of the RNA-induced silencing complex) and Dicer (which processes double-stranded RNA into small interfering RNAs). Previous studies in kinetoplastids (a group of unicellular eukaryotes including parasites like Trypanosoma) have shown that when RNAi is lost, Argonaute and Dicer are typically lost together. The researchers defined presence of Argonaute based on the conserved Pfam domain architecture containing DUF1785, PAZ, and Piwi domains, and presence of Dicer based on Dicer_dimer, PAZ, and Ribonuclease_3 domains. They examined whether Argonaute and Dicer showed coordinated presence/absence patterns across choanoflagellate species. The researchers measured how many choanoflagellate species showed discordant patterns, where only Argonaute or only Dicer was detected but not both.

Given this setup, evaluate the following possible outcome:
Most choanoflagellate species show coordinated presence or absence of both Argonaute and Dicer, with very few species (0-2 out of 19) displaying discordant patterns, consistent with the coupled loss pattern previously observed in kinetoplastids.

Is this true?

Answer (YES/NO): NO